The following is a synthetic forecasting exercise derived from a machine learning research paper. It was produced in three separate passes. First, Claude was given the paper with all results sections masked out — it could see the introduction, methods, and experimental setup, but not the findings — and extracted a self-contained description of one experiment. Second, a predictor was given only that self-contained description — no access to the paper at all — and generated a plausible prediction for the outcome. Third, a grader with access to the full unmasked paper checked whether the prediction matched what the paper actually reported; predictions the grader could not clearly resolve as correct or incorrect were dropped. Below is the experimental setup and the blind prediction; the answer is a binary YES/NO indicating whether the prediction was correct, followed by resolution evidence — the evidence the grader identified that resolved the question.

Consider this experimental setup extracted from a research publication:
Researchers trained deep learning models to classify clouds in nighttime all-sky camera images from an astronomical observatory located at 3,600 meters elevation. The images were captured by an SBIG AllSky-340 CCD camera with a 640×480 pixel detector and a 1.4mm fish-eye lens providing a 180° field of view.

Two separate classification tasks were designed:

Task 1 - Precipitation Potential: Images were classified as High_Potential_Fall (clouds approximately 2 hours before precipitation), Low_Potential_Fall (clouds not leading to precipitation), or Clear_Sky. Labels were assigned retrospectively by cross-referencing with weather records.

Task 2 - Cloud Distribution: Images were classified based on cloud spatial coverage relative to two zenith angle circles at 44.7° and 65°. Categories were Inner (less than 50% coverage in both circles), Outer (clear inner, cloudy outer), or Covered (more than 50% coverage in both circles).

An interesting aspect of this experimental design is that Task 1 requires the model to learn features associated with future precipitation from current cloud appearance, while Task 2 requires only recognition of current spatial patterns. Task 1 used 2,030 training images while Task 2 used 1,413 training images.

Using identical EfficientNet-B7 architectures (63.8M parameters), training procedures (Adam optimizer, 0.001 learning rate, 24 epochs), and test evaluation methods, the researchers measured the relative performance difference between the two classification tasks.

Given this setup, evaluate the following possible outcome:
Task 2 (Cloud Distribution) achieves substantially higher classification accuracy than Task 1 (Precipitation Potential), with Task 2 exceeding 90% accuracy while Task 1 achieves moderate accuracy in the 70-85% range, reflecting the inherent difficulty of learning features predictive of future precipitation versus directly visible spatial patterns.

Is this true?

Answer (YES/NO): NO